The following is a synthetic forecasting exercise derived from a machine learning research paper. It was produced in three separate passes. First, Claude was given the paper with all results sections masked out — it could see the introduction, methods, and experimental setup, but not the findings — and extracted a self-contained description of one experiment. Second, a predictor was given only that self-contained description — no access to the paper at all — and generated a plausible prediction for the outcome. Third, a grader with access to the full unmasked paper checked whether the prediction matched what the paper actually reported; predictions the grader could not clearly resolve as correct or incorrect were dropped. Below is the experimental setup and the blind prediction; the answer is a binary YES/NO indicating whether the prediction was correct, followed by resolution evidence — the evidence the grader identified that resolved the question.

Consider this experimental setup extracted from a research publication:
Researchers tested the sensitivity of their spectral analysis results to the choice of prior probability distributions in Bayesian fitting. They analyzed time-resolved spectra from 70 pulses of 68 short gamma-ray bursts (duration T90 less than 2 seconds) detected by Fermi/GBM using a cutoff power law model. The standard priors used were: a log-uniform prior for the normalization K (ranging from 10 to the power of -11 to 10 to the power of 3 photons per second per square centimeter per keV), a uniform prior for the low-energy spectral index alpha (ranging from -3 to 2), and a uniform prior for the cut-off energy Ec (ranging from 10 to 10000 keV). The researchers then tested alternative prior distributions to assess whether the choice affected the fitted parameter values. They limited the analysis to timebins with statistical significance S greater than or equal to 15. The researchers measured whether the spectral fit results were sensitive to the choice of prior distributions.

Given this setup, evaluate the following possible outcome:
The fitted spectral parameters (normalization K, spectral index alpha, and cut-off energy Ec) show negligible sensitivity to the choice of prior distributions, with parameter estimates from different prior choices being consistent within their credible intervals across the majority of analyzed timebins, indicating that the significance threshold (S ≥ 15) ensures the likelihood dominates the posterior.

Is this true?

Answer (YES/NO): YES